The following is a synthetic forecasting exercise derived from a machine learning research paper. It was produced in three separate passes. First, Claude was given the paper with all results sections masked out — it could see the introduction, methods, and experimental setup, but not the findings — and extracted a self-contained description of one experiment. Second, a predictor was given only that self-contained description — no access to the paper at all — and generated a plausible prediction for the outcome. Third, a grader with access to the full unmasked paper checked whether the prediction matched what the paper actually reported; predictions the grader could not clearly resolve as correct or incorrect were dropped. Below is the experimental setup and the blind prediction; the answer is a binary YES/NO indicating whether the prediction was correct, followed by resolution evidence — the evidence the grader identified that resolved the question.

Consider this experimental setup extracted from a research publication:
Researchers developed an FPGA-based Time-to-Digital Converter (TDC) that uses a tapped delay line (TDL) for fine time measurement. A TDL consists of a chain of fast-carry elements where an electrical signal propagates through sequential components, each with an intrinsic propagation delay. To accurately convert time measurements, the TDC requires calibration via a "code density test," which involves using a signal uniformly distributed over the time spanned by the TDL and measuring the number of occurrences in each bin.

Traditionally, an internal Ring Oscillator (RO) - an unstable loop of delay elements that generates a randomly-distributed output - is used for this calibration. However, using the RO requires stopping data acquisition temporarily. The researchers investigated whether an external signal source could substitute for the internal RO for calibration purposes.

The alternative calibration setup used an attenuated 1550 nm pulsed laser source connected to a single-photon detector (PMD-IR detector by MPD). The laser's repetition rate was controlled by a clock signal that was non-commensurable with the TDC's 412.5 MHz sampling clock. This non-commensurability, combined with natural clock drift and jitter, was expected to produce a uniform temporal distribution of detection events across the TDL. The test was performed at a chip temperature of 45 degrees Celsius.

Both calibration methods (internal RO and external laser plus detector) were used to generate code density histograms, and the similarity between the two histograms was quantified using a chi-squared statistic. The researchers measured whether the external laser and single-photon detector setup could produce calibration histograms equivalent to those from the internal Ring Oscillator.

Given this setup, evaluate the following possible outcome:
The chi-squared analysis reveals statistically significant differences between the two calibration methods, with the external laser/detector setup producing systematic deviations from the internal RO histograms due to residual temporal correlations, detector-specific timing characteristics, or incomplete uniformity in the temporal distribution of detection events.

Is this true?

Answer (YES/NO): NO